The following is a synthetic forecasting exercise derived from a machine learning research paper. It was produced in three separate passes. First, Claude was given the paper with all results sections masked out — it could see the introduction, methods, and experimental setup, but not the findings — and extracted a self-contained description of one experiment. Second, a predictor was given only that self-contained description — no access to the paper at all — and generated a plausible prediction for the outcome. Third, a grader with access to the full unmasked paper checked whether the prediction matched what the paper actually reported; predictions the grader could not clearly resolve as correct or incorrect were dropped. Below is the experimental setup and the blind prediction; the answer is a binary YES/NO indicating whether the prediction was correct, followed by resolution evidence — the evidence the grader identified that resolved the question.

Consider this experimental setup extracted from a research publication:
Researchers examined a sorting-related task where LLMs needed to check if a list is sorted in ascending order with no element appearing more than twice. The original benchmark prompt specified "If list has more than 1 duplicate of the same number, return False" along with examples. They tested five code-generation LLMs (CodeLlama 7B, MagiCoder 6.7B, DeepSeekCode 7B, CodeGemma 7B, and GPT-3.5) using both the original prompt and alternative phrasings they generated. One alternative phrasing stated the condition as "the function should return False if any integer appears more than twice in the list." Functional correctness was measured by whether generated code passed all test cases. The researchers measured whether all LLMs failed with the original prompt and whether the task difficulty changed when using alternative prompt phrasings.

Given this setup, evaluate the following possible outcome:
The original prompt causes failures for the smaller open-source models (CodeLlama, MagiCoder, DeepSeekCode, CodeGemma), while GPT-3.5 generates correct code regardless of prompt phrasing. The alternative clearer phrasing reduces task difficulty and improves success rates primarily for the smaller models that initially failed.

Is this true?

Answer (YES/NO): NO